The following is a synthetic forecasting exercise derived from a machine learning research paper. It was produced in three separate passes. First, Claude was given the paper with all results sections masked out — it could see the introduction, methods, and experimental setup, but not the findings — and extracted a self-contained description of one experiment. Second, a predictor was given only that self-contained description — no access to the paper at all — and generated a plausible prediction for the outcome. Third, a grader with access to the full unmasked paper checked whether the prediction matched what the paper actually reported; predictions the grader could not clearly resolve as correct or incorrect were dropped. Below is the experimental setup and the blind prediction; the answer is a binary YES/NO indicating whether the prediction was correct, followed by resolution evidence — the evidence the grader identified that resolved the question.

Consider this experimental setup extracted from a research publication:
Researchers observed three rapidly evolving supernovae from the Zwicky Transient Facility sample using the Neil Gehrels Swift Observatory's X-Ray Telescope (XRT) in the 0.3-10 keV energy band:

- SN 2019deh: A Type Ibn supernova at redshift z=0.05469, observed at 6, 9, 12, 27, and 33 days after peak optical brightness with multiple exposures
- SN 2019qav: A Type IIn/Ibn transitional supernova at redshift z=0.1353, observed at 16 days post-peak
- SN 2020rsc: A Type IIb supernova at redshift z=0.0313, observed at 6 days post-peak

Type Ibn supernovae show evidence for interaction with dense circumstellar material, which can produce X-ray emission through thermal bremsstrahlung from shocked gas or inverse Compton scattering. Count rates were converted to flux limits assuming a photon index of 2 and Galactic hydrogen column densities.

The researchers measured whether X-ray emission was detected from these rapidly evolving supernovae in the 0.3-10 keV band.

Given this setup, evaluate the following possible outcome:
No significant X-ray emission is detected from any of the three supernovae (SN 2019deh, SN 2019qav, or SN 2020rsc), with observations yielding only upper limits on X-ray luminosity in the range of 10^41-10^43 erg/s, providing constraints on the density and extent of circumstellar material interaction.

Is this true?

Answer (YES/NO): YES